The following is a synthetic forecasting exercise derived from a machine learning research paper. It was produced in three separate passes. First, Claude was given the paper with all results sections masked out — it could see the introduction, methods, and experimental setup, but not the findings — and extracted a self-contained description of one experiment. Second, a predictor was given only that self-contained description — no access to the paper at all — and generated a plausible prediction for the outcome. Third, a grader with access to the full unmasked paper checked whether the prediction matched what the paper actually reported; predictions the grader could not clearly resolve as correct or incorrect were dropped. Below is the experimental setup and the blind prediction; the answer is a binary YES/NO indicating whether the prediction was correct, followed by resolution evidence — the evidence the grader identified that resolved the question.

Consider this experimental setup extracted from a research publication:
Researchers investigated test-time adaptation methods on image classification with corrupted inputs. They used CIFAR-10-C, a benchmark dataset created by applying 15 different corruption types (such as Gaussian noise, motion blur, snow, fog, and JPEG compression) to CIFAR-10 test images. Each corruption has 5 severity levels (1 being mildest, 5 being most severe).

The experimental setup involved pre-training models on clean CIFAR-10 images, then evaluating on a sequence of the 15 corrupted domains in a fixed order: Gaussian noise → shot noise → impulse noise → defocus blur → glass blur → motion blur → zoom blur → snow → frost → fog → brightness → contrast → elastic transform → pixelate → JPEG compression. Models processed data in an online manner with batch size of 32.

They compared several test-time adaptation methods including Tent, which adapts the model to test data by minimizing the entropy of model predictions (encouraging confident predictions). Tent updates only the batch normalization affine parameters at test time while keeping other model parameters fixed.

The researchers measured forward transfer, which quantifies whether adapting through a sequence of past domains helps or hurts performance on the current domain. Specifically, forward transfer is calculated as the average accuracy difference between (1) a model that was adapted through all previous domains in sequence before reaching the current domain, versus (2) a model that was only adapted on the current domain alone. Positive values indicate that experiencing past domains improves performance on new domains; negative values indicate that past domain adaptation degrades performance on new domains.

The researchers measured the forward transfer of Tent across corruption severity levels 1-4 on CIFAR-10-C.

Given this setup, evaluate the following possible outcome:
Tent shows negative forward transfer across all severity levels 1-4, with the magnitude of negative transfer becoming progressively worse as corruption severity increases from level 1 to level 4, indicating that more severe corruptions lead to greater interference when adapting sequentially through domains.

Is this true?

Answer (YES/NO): NO